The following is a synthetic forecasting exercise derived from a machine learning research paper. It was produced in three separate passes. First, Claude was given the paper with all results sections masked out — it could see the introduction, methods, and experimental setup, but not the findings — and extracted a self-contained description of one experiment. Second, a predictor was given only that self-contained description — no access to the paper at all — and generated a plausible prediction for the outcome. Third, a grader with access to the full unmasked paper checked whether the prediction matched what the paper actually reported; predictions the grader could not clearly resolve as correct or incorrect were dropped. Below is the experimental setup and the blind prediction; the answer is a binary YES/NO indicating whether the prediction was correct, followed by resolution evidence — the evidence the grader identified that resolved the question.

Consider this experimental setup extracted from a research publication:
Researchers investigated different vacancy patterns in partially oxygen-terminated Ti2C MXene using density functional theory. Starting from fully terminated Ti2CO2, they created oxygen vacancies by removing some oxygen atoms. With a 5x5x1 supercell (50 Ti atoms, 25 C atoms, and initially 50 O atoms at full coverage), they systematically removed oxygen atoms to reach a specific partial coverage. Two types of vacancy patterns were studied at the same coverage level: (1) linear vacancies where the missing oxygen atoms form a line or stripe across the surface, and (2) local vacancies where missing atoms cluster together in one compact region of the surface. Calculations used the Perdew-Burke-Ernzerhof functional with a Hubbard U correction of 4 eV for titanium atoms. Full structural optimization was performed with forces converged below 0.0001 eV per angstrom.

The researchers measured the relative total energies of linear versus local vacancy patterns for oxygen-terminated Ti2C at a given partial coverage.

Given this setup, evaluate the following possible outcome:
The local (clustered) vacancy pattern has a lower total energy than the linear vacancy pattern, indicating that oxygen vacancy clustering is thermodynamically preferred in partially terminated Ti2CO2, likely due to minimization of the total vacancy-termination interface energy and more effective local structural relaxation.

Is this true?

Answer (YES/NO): NO